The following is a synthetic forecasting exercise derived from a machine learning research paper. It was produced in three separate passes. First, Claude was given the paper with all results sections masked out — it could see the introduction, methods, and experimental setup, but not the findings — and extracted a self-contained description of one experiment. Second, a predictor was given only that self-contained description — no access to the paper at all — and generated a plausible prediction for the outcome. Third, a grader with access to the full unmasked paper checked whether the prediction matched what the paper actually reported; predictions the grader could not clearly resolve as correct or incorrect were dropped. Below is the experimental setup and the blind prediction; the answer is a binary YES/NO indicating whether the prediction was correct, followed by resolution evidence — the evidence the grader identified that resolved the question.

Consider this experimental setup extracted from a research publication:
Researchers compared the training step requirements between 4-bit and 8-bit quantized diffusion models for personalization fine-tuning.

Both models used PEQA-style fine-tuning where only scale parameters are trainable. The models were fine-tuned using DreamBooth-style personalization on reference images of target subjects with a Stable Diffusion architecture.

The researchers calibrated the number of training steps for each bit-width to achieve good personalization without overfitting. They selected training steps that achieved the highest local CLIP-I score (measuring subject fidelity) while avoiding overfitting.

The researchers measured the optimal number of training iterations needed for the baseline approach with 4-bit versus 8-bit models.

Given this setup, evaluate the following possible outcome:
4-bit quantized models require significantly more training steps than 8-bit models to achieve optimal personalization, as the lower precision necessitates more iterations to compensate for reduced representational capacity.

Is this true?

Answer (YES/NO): YES